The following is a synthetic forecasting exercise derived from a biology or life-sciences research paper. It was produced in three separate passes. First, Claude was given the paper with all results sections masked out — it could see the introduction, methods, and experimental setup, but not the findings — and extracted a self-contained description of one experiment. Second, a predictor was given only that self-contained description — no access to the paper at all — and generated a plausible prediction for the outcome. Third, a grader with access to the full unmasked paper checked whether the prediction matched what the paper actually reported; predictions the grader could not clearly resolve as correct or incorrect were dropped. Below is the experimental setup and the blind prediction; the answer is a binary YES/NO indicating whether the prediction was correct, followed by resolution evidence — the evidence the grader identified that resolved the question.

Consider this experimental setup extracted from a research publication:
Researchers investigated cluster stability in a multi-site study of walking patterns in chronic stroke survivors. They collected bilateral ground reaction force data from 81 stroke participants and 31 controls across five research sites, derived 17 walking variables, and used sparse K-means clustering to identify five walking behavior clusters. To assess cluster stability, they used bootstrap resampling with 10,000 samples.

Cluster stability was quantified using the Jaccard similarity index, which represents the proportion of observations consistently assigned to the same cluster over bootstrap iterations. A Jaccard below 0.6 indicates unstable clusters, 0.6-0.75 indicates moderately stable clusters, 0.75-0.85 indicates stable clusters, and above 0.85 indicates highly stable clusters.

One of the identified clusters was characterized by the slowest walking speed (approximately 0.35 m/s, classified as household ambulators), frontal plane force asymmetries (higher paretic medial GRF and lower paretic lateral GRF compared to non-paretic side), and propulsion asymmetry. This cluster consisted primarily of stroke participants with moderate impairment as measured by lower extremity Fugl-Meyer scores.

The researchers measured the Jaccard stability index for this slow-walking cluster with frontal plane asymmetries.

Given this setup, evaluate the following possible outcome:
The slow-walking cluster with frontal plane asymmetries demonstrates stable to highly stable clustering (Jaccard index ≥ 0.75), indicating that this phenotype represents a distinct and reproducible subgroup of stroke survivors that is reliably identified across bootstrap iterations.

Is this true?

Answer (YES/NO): YES